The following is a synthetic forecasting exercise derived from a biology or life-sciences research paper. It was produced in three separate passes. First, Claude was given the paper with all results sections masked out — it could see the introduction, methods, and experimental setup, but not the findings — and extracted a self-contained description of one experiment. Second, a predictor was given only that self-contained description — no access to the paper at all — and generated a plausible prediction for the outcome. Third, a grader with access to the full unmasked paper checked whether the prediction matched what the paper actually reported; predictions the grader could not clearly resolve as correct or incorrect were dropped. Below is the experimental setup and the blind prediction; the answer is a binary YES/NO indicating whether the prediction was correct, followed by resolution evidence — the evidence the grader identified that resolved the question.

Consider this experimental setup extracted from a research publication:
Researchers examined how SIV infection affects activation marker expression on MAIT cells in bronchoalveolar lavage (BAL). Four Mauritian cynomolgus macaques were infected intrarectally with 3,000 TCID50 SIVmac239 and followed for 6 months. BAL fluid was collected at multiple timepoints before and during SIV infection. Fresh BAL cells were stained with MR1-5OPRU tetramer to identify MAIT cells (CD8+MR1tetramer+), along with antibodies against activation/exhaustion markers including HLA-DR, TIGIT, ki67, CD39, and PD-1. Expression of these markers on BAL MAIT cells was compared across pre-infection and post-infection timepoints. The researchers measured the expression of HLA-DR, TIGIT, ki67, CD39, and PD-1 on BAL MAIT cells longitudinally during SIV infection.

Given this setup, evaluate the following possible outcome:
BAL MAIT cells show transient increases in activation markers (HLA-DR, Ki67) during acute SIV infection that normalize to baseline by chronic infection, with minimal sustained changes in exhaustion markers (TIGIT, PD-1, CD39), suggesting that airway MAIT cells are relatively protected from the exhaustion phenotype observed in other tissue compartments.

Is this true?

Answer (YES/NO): NO